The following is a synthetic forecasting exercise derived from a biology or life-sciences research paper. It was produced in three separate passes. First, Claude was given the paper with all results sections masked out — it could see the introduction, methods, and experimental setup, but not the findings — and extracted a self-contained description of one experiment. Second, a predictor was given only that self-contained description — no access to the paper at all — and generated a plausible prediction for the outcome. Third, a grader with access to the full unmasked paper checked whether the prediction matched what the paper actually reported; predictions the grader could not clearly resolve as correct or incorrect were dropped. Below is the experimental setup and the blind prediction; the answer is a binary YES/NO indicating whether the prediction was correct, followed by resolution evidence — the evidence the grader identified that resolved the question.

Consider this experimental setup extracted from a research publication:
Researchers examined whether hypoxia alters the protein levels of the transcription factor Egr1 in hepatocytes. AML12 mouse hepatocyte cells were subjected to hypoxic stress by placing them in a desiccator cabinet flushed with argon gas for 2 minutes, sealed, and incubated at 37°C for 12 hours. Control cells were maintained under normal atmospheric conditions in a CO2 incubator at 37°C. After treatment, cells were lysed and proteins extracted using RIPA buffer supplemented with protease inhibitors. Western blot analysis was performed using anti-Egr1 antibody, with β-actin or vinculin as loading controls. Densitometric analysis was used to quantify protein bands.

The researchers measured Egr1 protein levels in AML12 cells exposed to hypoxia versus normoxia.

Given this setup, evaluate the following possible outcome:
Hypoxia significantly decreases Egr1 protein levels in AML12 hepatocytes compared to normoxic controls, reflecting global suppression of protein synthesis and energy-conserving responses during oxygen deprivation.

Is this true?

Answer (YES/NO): NO